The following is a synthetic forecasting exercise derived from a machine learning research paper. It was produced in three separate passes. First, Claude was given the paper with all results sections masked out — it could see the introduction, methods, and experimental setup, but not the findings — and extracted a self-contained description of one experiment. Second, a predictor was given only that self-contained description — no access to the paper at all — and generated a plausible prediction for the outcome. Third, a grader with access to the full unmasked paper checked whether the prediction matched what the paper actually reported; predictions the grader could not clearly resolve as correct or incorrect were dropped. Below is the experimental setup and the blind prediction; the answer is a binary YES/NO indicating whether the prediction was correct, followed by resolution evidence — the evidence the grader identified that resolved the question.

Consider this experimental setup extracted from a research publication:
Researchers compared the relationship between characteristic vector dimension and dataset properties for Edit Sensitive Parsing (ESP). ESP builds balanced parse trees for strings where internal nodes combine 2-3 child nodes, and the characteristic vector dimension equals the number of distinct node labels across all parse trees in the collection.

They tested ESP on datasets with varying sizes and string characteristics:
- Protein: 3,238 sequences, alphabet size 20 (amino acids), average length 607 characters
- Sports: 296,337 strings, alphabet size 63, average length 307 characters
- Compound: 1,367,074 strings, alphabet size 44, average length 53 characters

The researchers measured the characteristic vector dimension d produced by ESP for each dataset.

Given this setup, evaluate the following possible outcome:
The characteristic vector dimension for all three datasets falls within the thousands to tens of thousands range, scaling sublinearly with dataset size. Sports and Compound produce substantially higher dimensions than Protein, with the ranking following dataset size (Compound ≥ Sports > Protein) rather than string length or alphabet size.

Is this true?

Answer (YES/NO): NO